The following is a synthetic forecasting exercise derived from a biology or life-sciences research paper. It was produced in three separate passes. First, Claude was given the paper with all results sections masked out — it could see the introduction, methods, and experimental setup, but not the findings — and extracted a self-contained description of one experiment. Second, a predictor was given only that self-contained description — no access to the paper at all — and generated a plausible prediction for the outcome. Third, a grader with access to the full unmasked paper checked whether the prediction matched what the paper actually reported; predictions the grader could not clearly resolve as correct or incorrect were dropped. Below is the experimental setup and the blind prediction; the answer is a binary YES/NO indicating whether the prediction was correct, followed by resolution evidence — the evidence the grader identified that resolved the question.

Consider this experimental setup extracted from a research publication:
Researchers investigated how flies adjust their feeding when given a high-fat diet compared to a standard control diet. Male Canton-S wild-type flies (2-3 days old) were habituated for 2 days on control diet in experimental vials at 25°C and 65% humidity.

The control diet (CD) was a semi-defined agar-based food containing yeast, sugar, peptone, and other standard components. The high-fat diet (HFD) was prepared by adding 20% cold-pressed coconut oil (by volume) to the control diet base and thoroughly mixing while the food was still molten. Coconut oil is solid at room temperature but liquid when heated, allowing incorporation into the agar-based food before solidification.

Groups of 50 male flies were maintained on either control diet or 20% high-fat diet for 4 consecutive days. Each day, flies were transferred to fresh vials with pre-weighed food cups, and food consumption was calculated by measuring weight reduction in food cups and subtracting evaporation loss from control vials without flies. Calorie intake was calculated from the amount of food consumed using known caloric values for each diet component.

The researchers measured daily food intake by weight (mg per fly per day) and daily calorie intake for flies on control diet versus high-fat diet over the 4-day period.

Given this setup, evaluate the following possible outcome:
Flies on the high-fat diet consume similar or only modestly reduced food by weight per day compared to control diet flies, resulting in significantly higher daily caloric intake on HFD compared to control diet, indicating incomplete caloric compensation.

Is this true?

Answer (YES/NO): NO